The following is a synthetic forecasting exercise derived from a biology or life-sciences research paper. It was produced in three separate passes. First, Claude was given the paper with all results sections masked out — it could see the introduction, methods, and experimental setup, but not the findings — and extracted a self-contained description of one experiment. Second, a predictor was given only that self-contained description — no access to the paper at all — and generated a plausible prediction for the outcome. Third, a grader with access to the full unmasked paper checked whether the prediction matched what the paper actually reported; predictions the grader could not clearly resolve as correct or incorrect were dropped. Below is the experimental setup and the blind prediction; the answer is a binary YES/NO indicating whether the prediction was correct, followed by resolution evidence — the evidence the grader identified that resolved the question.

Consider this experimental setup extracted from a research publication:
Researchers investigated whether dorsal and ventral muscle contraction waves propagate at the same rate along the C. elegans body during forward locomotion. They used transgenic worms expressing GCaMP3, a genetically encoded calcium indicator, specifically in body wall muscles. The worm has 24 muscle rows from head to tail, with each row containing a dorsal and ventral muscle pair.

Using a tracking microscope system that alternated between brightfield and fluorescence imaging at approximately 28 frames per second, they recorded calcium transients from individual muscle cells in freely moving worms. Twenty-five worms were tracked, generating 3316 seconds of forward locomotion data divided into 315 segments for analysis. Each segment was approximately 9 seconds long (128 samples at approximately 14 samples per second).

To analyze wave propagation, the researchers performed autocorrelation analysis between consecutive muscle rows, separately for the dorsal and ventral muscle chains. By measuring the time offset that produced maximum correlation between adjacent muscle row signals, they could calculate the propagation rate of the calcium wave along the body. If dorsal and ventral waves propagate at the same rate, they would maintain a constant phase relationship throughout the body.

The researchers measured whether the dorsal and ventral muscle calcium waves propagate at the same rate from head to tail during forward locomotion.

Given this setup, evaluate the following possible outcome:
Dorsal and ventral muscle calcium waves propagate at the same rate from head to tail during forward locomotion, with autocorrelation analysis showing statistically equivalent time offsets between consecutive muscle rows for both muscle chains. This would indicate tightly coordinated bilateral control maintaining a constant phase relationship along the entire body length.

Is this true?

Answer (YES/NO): NO